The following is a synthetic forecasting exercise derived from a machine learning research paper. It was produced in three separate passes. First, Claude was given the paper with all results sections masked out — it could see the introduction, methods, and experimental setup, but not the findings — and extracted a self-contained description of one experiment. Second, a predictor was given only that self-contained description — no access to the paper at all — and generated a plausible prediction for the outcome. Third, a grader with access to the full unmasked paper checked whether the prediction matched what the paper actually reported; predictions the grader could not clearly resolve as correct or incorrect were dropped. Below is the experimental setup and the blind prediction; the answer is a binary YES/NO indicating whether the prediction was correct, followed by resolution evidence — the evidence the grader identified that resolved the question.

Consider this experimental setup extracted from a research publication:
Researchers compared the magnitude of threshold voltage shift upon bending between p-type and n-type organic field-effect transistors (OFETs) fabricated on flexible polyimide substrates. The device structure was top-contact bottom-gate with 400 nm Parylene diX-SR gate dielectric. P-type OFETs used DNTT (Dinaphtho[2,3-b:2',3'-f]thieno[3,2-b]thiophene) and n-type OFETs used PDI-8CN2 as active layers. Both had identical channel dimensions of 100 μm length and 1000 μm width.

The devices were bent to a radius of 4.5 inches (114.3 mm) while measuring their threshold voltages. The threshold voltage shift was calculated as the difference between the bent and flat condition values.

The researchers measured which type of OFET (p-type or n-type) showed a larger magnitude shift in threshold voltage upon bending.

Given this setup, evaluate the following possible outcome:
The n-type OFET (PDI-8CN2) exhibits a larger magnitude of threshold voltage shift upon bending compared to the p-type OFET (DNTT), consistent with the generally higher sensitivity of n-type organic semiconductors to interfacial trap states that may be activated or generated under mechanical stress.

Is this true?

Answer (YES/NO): YES